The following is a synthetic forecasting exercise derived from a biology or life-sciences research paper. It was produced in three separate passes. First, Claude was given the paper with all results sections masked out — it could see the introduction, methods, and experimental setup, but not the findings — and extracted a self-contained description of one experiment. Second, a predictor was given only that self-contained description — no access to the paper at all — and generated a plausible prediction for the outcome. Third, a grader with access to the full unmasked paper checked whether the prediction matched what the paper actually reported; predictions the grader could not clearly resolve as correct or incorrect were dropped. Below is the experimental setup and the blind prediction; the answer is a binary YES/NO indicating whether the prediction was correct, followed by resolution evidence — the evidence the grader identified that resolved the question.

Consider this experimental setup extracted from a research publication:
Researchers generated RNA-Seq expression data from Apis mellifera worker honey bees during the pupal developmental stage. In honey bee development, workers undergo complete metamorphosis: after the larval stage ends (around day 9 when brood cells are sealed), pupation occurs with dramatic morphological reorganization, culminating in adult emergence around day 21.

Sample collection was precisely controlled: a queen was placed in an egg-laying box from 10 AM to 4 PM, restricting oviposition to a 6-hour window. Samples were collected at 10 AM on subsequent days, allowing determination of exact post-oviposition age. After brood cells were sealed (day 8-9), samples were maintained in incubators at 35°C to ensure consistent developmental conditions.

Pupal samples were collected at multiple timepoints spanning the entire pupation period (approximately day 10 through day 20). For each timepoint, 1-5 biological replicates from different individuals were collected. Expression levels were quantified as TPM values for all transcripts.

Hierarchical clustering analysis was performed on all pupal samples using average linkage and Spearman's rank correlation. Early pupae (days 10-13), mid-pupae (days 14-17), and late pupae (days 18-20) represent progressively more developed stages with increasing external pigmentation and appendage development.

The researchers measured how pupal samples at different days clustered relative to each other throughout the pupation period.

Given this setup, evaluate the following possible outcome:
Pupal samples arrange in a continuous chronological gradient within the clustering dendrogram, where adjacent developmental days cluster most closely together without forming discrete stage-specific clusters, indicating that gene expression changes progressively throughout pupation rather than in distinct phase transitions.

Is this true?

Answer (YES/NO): NO